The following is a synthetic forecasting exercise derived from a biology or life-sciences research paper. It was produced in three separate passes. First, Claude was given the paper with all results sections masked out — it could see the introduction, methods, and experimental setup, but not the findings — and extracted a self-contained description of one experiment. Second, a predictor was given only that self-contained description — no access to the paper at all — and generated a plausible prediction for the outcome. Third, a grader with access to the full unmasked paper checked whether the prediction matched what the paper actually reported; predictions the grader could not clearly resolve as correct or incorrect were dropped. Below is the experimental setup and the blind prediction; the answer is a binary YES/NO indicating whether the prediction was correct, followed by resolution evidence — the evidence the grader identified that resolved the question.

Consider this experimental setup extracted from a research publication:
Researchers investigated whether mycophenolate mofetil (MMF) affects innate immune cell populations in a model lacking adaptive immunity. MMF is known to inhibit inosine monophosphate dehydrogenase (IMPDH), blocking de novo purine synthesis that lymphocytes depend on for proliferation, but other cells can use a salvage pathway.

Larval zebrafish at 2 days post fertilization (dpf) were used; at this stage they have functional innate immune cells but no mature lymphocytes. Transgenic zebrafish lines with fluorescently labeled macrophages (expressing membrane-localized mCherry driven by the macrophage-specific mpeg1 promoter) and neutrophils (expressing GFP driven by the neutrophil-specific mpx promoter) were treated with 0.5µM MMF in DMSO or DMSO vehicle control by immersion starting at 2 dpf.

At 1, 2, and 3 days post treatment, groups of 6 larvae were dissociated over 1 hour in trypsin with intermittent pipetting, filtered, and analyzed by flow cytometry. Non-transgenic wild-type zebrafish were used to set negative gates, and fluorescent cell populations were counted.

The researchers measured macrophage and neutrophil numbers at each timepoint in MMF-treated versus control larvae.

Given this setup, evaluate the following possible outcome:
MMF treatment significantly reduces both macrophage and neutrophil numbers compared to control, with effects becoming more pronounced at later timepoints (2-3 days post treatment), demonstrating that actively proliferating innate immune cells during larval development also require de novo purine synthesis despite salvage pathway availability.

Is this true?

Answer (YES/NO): NO